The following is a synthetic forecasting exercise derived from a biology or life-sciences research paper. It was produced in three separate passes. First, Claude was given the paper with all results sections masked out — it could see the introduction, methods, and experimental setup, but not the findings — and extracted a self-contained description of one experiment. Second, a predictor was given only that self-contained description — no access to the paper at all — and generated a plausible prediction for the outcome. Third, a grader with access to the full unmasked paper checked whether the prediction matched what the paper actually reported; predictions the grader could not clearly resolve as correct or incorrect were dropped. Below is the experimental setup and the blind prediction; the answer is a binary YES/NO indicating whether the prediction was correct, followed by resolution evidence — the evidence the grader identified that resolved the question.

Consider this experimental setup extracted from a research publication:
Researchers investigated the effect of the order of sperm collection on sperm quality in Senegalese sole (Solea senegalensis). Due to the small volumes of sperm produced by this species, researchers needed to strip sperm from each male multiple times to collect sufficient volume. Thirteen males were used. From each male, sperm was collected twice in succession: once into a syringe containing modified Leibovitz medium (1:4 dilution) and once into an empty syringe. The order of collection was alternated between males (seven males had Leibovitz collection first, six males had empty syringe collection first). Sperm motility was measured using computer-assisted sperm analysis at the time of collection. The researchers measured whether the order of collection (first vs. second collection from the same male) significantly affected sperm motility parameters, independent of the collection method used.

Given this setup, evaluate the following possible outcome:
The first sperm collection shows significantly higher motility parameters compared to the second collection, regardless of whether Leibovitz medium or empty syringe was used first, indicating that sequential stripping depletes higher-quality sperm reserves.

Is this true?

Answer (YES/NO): YES